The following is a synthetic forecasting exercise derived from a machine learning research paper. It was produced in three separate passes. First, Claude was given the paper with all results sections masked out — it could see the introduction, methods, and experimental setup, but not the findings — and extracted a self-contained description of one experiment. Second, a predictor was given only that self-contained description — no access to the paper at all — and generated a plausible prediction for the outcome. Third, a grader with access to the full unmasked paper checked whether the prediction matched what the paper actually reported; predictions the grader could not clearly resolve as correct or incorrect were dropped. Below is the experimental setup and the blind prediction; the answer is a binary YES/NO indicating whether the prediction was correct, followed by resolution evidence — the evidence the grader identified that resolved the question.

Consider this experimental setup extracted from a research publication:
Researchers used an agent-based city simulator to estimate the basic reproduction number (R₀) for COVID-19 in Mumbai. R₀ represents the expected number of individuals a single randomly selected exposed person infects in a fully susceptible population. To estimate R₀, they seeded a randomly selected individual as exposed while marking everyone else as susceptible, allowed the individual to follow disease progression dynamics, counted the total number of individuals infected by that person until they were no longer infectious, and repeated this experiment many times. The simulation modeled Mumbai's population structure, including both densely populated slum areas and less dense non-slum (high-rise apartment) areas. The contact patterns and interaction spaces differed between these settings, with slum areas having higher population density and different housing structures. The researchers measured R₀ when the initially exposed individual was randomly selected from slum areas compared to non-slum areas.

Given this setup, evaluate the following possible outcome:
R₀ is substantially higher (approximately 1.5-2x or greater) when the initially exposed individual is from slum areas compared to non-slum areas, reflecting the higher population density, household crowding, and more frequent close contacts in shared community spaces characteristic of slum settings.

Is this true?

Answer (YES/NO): YES